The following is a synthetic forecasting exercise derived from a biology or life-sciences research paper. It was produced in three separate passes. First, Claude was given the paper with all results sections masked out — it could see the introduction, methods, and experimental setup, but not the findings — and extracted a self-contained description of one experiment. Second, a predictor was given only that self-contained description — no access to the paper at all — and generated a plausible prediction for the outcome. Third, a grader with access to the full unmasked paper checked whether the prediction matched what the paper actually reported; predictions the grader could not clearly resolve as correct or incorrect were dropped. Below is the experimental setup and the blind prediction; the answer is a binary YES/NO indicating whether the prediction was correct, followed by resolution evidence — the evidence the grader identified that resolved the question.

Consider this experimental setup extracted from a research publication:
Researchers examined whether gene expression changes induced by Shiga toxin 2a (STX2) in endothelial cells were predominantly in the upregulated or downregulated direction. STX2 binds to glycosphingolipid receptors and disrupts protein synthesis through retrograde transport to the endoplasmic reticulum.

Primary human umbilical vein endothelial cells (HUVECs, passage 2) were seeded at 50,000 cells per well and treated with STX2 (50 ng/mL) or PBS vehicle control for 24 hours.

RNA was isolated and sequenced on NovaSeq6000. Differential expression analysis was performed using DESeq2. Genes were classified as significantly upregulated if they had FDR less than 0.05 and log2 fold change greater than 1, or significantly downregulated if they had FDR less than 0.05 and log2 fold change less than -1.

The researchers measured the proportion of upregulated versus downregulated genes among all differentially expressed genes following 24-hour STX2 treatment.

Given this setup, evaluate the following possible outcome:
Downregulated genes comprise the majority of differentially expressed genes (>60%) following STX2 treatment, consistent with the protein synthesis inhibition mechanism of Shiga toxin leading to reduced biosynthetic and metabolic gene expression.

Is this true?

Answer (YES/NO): NO